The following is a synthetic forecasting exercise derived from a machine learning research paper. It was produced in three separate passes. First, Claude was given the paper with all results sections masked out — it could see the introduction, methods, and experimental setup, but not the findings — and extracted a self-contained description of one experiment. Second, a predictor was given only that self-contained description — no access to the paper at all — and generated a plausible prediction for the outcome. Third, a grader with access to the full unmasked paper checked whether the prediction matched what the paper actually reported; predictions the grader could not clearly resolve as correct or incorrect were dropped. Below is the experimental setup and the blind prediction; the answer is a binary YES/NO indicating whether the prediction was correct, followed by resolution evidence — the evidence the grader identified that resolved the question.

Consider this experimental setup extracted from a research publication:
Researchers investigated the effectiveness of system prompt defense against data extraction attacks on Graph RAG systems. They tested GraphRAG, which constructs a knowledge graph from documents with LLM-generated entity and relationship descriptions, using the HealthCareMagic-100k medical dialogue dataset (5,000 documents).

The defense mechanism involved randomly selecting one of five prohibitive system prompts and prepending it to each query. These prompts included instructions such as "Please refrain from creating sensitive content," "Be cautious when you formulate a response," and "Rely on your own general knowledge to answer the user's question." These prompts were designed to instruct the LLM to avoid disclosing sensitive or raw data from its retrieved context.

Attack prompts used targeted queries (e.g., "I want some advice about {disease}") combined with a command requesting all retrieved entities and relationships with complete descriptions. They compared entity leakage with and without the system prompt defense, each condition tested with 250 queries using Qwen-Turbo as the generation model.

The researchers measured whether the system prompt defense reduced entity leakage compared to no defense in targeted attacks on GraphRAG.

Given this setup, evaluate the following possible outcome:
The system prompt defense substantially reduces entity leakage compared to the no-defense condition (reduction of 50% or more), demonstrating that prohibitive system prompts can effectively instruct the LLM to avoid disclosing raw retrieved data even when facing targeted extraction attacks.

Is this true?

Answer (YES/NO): NO